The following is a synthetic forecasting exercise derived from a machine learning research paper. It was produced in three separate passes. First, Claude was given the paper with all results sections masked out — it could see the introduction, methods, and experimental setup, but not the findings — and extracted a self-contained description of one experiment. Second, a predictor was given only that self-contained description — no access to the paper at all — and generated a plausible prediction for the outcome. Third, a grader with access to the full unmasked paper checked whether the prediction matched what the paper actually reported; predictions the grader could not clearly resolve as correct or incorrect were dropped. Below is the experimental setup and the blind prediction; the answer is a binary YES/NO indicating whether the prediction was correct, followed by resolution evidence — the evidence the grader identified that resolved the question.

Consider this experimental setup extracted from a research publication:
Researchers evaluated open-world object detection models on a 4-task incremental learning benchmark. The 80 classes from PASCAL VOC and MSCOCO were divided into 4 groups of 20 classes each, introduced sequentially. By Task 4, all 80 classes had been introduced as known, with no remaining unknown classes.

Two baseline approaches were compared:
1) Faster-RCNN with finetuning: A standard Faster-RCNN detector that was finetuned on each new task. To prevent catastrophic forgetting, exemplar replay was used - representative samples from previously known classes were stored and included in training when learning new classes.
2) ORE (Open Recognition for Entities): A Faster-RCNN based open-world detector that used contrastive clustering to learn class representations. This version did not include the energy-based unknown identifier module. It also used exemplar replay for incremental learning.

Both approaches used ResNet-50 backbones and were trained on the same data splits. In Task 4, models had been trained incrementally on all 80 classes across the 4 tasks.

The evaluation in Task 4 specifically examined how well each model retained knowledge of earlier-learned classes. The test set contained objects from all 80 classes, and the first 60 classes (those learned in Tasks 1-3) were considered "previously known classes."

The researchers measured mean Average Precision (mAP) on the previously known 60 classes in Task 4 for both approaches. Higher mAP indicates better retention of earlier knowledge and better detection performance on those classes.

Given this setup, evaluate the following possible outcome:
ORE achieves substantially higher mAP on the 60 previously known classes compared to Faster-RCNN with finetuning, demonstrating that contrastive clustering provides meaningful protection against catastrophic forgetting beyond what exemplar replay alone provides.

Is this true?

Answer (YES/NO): NO